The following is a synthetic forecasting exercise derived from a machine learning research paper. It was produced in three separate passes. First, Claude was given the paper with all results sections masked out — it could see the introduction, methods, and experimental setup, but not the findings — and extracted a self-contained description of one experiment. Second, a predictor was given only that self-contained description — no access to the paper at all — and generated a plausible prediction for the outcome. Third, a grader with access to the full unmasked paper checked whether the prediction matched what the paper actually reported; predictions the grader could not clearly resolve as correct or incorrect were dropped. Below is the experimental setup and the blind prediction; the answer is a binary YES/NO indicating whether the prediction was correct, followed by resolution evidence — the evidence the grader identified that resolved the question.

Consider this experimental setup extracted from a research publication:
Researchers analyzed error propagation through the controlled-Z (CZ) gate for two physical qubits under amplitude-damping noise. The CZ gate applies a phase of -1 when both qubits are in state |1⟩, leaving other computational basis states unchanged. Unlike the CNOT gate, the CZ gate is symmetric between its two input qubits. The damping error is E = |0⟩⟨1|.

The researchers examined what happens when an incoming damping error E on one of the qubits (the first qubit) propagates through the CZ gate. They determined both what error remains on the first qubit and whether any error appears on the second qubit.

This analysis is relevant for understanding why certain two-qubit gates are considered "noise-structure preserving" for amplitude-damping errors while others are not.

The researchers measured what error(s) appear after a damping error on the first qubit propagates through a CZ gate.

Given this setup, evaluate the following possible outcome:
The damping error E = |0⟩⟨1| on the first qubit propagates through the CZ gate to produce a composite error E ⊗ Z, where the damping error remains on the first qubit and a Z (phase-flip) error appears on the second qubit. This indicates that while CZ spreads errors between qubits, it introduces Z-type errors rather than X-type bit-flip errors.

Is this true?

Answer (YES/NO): YES